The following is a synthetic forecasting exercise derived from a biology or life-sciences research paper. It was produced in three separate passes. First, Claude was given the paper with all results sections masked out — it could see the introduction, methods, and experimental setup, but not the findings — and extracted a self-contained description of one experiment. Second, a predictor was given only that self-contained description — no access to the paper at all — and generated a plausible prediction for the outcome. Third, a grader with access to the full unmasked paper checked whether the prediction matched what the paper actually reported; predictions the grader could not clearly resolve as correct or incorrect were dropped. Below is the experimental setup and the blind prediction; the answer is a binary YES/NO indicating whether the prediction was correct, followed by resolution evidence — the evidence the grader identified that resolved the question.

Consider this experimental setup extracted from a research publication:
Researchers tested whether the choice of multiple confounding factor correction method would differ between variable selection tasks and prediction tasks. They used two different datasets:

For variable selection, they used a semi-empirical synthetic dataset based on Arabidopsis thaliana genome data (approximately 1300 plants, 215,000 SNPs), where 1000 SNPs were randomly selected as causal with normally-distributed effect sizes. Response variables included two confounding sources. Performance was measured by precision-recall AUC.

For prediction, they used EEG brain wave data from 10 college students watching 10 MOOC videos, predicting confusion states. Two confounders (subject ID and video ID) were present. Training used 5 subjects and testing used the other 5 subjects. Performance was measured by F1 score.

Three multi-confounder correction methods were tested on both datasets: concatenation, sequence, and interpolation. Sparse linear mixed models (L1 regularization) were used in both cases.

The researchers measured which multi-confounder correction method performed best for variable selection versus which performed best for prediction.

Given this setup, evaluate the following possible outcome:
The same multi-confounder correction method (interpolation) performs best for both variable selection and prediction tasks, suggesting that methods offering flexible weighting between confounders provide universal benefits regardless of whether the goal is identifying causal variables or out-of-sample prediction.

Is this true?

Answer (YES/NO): NO